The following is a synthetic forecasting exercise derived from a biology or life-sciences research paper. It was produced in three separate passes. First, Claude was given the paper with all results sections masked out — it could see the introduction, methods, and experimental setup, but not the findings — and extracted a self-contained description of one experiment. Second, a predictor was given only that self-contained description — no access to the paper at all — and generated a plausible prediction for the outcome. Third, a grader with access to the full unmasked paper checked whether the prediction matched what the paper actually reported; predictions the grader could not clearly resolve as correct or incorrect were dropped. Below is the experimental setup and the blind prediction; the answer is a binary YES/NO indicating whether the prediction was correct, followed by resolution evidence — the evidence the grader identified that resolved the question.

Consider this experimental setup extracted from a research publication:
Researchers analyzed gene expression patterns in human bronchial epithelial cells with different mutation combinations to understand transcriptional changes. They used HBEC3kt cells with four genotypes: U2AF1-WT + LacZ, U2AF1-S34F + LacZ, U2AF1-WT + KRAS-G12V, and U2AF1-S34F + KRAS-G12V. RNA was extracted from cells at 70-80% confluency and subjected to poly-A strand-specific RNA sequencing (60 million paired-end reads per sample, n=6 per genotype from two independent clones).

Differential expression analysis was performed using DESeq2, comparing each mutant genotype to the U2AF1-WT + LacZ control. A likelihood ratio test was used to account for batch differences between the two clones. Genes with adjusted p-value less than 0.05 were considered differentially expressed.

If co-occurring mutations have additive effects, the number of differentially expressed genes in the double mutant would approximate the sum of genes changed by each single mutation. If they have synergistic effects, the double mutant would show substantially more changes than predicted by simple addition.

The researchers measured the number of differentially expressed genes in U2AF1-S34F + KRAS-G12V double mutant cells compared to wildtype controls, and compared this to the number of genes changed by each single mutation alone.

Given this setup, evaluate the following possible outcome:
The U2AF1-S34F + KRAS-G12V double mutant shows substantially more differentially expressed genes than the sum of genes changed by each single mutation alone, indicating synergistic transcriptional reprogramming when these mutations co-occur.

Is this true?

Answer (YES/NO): NO